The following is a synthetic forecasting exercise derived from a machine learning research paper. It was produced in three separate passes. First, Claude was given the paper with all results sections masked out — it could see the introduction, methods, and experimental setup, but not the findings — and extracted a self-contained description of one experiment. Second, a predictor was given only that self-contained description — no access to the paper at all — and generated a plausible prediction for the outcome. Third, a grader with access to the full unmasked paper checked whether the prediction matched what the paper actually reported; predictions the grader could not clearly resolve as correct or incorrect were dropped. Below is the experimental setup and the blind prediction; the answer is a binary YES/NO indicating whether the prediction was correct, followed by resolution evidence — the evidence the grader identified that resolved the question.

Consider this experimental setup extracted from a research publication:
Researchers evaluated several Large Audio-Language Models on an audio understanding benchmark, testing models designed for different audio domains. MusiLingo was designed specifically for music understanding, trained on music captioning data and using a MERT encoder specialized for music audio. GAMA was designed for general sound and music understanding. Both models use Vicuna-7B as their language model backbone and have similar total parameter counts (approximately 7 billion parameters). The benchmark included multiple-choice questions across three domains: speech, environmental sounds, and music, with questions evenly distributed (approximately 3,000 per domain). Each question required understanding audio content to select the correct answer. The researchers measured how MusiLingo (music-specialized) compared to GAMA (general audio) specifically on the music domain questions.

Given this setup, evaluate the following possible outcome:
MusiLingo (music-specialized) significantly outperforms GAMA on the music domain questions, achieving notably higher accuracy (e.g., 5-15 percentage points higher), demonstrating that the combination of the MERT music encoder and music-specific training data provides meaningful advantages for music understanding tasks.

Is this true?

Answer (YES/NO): NO